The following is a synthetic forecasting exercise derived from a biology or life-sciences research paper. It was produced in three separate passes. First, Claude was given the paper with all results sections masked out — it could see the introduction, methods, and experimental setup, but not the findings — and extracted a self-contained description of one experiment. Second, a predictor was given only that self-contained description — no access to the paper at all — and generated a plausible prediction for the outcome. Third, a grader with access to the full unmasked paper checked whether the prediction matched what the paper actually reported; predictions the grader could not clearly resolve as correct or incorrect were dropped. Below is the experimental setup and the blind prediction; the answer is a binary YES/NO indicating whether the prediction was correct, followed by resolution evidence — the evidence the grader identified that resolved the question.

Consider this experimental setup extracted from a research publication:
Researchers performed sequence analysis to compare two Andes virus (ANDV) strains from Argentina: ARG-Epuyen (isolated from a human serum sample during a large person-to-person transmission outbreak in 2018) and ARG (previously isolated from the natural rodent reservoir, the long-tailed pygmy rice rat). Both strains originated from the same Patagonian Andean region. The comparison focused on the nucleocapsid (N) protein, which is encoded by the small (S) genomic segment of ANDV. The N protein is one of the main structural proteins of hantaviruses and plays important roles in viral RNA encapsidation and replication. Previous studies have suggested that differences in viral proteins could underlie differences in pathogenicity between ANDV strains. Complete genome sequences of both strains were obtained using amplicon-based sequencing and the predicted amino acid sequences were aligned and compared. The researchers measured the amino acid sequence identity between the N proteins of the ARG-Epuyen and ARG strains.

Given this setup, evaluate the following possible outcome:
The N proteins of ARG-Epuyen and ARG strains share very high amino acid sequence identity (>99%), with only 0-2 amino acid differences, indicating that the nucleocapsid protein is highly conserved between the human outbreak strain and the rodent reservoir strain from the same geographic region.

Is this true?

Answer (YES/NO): YES